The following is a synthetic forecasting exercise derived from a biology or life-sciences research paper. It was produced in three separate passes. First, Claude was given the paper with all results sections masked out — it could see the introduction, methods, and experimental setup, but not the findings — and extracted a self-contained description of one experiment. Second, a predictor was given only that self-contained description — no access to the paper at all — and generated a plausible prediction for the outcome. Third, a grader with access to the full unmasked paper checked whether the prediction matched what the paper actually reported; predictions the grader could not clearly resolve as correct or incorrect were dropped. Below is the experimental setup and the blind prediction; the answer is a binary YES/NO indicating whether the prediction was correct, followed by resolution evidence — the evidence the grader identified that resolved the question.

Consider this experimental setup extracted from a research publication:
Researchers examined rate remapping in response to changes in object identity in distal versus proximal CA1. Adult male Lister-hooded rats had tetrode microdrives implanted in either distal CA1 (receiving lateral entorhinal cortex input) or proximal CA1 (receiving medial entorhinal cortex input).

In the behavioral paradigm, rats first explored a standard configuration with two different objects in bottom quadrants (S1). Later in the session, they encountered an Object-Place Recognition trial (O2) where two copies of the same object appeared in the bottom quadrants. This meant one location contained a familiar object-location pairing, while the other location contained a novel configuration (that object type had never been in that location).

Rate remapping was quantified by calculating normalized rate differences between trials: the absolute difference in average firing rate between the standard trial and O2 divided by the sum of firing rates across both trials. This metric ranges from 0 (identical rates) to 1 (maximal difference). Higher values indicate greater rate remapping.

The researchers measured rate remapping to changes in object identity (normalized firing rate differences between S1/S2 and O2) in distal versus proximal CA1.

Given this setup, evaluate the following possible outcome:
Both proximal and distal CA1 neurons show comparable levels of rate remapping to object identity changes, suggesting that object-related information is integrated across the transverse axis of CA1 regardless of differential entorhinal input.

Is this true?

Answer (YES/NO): NO